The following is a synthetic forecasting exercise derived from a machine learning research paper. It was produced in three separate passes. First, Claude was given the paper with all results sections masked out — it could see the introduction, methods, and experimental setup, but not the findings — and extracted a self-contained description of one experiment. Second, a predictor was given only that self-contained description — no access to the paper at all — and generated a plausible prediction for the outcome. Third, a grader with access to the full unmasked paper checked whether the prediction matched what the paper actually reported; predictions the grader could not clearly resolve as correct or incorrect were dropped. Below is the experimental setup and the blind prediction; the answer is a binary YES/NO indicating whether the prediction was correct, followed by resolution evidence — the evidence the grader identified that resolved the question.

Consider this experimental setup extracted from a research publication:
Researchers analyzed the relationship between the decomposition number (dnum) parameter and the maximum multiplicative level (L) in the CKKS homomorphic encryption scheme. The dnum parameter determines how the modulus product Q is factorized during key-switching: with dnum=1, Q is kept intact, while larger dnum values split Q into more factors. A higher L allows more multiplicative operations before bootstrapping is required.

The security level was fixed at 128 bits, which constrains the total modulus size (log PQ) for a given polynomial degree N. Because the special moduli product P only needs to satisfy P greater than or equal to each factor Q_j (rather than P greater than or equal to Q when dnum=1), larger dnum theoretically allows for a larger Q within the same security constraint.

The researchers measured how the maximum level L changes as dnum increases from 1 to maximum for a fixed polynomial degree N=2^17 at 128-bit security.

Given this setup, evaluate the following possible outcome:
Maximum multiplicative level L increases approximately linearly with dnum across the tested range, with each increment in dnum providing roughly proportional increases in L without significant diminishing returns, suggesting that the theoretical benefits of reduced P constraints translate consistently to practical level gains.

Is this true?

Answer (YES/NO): NO